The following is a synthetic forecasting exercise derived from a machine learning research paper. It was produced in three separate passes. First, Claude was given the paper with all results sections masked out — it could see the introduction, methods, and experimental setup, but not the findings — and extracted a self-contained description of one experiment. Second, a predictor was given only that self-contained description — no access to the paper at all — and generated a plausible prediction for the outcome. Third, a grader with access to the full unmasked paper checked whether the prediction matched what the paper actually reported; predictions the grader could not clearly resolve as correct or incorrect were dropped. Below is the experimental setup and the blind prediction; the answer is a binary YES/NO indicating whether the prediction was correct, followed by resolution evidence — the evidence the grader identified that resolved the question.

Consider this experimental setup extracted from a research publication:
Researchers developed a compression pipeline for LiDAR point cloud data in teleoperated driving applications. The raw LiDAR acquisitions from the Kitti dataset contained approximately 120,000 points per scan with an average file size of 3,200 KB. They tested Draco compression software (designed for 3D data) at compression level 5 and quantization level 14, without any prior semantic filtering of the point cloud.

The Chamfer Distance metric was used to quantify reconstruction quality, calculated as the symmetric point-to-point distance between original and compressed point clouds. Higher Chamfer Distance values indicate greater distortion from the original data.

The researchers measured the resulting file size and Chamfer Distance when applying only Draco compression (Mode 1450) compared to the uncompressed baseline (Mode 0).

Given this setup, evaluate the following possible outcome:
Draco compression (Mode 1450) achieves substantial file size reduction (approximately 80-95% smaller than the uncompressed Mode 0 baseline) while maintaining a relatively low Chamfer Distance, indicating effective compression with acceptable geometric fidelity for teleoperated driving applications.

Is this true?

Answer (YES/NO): YES